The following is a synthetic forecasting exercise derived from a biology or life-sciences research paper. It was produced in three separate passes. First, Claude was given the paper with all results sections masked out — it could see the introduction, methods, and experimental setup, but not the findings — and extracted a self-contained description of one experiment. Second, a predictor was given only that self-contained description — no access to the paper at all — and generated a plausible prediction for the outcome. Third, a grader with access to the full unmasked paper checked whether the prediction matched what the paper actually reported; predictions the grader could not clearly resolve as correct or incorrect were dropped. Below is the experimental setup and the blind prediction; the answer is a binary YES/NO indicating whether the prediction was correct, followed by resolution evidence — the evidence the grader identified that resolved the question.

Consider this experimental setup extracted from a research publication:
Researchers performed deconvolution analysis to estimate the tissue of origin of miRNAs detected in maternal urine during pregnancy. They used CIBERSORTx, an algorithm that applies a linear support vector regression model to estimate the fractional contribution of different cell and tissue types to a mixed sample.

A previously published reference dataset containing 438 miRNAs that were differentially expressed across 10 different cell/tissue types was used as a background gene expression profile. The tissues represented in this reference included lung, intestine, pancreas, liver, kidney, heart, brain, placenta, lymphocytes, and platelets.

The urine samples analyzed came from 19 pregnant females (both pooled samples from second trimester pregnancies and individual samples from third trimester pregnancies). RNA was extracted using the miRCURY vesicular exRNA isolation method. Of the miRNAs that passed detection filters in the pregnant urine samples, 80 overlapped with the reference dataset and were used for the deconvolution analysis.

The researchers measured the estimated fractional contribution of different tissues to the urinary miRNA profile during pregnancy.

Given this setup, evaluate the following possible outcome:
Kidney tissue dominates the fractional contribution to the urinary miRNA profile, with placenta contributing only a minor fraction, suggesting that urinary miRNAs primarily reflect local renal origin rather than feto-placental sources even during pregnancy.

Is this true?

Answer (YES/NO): YES